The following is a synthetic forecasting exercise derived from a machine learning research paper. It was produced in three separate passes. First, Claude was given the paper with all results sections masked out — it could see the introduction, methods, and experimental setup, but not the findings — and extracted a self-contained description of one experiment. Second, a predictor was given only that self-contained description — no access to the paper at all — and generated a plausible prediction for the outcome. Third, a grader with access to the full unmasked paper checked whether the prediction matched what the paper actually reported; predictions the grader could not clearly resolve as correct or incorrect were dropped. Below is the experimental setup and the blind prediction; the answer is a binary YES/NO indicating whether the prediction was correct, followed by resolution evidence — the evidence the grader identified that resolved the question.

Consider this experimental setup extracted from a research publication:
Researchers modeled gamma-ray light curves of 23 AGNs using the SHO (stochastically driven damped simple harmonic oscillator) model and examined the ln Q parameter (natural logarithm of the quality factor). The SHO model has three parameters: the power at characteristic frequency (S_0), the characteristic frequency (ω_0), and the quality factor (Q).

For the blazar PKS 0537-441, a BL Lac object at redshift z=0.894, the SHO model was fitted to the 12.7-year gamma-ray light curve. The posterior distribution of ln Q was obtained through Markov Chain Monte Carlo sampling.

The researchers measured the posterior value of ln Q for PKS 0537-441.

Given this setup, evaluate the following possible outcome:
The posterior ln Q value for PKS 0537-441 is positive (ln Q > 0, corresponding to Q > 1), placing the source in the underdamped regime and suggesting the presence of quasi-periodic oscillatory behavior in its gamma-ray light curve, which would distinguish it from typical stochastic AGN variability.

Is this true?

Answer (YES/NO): NO